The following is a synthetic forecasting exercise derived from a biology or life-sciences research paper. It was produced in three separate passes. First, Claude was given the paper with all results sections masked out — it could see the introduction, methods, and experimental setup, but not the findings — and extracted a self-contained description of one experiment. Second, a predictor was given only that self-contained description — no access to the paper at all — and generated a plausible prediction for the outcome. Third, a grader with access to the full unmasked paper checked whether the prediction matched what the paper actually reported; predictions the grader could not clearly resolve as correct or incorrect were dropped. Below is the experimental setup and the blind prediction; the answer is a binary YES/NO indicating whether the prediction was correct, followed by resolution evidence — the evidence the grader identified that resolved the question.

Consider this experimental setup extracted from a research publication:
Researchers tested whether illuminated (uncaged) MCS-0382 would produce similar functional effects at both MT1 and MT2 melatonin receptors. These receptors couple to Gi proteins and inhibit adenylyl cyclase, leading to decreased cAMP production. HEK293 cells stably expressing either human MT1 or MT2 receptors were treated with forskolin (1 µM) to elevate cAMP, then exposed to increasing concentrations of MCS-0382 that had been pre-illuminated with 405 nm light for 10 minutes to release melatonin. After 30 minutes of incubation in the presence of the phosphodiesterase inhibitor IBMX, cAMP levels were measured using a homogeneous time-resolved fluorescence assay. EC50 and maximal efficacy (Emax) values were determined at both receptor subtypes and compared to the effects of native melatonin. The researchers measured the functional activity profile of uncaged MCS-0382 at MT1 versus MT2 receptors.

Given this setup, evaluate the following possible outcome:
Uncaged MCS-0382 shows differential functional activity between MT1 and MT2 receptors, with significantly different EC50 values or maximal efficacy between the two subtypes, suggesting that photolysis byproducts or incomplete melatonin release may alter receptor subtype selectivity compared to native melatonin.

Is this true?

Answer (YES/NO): NO